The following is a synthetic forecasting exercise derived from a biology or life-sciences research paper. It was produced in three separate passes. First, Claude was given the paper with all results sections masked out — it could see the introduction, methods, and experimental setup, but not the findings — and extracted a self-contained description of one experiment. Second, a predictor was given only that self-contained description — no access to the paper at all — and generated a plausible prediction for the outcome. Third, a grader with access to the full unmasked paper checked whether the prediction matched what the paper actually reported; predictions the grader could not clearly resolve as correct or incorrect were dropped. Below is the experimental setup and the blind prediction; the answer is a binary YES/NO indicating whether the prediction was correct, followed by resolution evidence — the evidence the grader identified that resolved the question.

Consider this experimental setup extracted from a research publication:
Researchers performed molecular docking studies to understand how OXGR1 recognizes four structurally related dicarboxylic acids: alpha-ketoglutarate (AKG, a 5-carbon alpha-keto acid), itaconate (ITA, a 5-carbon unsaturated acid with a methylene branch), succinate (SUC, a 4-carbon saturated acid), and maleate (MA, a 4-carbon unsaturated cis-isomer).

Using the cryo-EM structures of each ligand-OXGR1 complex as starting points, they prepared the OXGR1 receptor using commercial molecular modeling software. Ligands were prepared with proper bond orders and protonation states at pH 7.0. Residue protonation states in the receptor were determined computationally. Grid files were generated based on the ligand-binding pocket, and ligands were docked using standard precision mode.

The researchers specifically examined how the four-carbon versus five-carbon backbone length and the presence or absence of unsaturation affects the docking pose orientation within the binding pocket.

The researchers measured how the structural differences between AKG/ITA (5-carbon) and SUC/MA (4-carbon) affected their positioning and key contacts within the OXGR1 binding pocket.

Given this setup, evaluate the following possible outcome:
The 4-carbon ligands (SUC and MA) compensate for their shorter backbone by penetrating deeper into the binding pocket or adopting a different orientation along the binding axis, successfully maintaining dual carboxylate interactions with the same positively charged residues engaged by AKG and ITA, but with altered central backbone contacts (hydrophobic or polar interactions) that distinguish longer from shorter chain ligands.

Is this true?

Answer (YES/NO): NO